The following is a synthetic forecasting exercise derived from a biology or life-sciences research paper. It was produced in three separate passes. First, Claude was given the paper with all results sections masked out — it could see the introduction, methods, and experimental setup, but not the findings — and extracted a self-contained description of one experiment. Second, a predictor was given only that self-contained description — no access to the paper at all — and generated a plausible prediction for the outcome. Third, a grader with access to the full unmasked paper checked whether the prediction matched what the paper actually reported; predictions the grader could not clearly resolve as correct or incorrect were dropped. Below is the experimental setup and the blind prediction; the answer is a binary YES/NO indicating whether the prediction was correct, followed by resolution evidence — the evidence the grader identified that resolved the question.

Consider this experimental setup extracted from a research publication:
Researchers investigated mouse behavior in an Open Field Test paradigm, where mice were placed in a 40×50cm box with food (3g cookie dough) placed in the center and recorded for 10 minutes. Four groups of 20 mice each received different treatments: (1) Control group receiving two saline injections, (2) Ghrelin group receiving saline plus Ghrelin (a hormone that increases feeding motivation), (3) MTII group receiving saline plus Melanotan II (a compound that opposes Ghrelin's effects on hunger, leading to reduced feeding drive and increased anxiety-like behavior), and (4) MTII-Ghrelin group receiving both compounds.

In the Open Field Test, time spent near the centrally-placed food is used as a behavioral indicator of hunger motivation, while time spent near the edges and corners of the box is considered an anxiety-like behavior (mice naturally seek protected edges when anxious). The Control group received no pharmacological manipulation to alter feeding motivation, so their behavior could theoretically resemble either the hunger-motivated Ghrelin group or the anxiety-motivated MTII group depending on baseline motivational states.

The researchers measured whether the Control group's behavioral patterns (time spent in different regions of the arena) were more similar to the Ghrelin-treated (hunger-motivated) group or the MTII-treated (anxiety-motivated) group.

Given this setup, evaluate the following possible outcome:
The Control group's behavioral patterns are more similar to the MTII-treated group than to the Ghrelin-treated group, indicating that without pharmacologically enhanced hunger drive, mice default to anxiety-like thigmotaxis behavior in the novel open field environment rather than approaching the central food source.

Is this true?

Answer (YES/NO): NO